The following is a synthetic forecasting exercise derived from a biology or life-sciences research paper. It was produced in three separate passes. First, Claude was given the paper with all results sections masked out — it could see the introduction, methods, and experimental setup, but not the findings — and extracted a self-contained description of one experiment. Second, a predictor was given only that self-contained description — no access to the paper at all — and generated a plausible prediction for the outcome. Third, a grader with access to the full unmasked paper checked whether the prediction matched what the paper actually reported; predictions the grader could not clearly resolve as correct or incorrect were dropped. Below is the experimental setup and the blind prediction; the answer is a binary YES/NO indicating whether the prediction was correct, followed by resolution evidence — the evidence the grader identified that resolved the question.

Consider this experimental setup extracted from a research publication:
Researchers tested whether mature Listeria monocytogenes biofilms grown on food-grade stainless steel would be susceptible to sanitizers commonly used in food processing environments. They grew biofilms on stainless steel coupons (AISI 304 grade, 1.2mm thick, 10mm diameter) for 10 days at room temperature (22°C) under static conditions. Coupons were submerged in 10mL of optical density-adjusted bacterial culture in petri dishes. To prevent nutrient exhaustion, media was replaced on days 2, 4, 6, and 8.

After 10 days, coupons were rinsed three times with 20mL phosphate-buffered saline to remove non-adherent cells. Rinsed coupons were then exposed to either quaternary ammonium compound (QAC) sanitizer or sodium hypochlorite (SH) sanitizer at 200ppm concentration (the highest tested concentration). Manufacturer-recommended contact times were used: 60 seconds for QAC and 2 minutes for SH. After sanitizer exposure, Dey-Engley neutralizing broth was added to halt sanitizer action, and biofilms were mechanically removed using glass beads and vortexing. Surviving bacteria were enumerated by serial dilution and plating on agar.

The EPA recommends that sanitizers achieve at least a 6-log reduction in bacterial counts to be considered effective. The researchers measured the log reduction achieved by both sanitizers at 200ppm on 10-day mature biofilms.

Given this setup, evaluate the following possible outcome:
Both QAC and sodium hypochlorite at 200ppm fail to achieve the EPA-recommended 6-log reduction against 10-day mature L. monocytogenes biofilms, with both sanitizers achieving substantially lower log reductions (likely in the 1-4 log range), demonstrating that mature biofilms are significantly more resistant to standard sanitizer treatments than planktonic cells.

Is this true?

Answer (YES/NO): YES